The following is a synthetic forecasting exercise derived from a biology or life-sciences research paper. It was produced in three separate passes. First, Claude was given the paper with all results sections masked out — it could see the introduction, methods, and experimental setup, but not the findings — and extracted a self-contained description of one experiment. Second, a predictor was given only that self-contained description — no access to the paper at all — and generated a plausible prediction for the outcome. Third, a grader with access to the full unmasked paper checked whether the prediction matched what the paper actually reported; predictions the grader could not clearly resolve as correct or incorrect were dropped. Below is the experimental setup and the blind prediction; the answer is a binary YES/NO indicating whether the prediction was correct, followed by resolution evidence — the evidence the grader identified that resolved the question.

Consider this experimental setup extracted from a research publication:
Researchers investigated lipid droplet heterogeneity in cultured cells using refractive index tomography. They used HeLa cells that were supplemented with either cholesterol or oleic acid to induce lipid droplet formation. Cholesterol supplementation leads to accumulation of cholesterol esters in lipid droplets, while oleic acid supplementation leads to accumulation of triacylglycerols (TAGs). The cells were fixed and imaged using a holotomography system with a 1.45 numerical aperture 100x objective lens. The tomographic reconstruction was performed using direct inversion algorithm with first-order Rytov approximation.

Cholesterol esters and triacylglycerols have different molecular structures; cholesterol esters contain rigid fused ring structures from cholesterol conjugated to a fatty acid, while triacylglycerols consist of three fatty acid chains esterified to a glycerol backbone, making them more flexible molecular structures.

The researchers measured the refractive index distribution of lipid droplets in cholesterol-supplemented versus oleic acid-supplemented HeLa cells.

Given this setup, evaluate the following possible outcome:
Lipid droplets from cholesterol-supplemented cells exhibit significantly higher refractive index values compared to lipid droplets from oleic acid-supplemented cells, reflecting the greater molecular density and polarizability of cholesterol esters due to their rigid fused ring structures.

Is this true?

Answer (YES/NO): YES